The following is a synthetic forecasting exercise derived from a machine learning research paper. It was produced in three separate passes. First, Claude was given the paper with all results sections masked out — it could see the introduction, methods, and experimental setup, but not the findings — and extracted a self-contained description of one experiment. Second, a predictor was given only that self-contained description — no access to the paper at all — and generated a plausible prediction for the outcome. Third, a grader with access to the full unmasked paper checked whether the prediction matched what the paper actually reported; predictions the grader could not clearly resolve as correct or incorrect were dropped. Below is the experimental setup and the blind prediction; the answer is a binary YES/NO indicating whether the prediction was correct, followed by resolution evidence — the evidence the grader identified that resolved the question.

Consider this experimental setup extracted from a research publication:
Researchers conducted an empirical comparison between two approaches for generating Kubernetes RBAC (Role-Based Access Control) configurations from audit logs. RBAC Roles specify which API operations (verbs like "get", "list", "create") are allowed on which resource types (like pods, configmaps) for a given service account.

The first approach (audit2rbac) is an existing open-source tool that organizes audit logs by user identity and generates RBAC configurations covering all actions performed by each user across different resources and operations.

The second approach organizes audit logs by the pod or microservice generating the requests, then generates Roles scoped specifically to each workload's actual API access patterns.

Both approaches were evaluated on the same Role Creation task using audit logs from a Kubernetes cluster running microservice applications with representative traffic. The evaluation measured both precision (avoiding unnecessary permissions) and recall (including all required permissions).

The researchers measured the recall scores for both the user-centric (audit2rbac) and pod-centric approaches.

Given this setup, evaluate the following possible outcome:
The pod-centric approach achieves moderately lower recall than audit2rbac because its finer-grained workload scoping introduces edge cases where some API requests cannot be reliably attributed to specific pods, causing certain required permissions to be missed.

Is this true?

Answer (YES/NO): NO